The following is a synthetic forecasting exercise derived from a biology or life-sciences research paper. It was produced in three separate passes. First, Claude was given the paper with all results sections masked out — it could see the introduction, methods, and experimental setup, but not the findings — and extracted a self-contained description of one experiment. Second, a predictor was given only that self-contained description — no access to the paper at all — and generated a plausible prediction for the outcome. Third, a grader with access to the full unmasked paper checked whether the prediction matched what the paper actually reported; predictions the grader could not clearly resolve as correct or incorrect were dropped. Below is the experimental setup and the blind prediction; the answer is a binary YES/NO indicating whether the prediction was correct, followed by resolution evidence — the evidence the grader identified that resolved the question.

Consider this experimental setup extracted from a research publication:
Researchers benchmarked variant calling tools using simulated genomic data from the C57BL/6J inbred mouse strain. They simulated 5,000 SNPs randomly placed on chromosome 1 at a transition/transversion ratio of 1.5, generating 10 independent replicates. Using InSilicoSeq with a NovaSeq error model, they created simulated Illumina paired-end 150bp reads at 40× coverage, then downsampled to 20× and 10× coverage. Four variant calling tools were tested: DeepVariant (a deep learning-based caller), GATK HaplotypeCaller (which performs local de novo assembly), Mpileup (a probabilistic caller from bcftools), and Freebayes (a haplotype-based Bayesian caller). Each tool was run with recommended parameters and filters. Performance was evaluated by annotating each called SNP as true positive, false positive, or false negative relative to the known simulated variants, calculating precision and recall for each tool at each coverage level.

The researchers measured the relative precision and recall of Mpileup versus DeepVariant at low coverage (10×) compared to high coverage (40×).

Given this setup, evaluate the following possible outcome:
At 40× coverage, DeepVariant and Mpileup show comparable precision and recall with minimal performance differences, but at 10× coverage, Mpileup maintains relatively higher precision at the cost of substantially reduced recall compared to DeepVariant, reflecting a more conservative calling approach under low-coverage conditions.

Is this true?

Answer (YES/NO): NO